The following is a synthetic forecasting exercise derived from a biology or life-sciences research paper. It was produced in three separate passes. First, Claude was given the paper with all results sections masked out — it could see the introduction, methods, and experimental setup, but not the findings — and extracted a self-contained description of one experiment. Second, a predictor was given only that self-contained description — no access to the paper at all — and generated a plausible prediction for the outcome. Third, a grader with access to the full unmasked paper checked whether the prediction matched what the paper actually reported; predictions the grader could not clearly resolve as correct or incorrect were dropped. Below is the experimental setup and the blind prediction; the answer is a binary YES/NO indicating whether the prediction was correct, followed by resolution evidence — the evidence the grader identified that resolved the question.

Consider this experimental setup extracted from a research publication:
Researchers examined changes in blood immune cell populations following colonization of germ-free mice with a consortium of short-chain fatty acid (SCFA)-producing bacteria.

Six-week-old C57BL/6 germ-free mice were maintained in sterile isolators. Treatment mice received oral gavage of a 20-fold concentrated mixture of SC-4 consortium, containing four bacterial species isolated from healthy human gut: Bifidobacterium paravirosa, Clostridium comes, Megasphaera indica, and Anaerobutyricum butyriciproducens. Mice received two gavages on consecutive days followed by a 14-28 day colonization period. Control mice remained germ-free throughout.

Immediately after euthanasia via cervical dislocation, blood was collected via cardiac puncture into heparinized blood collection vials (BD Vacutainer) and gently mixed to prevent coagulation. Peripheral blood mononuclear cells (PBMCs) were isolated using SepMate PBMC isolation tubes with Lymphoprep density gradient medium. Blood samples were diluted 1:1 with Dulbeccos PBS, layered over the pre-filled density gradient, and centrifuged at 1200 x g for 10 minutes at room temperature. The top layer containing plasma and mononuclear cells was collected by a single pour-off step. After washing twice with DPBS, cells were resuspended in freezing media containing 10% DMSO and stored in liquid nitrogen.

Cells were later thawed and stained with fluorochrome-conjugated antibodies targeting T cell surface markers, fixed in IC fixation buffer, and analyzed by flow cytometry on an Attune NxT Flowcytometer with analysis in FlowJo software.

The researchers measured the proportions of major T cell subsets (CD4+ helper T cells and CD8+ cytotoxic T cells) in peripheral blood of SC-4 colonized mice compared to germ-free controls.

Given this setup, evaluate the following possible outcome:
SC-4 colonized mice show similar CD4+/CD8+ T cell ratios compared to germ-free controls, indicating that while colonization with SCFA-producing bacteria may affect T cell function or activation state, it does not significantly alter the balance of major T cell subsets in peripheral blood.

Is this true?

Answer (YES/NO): YES